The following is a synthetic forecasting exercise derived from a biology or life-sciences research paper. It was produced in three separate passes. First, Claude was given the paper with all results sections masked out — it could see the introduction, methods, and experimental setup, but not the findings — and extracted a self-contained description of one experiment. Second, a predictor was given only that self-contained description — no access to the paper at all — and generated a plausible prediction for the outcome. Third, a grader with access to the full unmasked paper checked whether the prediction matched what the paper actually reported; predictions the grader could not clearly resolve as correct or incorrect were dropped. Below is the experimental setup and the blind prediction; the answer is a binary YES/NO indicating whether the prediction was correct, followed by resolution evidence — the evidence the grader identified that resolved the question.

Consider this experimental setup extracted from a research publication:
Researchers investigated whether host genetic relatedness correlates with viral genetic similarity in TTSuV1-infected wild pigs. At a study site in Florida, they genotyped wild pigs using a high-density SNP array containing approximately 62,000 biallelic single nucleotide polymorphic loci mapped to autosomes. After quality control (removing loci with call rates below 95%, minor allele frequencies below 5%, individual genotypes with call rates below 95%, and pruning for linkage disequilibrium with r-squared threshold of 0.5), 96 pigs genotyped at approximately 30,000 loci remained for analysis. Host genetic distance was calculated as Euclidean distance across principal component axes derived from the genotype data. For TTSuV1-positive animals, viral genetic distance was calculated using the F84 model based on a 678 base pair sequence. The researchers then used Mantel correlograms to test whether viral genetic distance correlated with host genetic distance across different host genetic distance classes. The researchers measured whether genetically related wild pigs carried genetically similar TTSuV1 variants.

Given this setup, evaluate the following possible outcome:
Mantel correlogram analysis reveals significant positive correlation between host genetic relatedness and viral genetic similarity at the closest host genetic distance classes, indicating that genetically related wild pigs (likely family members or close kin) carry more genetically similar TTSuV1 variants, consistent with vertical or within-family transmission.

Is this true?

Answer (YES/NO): YES